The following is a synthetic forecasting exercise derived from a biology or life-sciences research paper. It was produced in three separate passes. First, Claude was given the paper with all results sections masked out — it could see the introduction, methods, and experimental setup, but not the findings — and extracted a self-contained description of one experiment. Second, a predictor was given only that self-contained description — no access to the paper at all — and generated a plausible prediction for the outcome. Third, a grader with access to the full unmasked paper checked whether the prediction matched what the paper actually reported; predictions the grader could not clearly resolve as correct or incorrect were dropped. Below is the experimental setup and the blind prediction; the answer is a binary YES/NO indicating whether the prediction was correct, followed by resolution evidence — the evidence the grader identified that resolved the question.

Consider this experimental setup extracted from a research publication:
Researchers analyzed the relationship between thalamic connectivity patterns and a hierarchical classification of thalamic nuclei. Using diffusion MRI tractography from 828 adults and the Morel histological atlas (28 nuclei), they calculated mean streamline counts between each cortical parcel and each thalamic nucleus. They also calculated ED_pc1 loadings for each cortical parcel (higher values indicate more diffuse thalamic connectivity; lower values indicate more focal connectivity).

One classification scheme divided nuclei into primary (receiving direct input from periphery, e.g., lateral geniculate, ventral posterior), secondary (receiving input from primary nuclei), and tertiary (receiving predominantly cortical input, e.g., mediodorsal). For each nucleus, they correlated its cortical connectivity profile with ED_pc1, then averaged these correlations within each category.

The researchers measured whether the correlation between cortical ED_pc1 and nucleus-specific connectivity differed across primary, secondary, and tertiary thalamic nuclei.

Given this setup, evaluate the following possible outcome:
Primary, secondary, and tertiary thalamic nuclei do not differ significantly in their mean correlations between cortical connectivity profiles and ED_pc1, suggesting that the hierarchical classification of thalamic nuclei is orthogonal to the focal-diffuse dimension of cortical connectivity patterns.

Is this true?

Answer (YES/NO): NO